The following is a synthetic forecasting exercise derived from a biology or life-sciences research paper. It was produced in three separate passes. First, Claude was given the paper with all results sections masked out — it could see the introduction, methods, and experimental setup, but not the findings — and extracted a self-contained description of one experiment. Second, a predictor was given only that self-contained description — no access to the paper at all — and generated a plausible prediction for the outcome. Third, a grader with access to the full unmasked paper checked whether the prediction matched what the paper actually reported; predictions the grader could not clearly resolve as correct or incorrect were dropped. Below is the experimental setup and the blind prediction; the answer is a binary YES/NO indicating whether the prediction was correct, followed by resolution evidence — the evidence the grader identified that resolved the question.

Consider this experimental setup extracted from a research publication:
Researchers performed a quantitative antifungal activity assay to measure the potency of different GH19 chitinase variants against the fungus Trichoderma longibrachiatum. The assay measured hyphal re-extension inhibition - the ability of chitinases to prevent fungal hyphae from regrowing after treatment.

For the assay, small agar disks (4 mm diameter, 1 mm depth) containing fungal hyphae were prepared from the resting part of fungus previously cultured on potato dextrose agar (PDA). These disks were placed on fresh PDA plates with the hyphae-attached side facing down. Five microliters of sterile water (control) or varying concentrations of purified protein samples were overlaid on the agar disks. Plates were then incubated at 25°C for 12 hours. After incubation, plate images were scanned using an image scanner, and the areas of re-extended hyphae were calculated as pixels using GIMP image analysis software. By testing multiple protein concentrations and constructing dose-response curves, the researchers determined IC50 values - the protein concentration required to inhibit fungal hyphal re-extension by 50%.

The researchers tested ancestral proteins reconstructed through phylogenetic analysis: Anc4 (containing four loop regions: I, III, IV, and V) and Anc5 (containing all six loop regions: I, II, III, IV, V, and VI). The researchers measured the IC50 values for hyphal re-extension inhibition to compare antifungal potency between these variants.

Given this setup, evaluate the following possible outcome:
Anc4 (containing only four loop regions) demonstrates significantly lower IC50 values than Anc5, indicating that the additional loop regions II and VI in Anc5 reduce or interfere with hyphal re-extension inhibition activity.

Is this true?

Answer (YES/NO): NO